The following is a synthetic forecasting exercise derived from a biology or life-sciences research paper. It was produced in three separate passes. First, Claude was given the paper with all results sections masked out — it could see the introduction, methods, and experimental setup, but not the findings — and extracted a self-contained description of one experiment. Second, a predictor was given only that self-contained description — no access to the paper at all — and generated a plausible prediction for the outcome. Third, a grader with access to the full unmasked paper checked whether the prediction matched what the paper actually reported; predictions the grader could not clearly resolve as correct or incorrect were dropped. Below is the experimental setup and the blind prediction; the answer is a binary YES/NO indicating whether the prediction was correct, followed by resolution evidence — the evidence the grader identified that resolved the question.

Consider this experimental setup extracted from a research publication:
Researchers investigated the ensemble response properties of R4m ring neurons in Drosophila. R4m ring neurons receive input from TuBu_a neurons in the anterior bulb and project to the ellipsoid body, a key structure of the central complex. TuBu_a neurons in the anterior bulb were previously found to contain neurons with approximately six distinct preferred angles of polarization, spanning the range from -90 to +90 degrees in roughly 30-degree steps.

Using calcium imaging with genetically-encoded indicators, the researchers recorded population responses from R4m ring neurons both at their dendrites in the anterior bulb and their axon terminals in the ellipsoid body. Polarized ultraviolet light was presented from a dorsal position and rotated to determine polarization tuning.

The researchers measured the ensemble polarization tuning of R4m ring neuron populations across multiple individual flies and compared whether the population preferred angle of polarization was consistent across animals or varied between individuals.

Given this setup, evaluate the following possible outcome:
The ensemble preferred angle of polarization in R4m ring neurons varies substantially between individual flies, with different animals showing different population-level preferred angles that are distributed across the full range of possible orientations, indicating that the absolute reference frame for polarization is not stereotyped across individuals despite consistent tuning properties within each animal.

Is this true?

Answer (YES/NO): YES